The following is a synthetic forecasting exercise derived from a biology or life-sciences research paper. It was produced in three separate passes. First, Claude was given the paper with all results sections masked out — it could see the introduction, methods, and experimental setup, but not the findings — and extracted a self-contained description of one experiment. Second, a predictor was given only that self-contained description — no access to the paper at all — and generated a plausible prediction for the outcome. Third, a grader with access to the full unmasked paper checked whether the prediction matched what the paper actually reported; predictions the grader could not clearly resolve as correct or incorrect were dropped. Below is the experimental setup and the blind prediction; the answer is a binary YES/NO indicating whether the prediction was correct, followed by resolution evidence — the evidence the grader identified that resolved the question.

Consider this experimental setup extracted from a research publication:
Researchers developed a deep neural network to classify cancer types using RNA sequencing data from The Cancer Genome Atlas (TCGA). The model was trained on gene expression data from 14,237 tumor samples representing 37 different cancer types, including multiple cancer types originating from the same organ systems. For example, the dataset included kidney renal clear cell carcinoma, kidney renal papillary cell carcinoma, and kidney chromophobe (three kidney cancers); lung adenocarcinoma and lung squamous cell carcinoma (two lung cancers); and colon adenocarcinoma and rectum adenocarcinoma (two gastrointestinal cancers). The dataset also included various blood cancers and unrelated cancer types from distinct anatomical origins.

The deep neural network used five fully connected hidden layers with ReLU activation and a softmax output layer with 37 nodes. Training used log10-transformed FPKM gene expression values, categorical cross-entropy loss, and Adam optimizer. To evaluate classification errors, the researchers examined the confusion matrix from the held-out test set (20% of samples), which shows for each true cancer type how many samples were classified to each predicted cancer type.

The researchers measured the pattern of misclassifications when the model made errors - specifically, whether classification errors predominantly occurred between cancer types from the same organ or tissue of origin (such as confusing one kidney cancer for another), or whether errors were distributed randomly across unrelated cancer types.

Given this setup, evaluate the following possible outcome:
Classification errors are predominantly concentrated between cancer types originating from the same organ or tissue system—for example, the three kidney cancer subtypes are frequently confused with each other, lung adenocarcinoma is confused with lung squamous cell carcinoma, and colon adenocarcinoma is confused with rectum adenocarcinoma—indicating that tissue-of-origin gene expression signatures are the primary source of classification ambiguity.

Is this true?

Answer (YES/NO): YES